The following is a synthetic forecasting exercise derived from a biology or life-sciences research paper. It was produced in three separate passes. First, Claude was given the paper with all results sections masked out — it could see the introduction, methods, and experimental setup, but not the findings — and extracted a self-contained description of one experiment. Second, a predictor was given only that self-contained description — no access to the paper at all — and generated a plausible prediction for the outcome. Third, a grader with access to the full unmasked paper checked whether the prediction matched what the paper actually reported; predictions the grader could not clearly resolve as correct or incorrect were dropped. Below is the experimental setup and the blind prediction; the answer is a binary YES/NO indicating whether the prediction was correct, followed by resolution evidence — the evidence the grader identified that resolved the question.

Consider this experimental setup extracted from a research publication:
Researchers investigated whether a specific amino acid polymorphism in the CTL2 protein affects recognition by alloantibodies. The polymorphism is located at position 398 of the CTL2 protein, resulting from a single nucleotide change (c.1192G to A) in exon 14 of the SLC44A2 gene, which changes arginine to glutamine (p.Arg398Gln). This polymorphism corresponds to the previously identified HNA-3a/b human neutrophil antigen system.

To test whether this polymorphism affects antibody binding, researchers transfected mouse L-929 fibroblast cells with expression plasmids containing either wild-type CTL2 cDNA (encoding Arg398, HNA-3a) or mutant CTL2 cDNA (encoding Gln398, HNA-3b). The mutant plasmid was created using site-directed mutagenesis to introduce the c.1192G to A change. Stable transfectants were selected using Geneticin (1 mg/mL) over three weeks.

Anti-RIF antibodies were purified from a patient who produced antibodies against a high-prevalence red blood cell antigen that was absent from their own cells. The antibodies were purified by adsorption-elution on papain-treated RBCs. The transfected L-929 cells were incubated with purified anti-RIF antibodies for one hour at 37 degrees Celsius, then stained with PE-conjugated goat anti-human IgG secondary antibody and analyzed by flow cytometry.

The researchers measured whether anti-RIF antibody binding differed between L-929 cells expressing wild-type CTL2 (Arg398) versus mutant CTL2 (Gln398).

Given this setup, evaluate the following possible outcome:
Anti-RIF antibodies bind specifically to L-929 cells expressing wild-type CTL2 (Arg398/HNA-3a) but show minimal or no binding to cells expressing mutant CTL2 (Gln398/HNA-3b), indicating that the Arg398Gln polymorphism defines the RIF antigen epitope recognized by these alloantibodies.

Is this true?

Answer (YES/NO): NO